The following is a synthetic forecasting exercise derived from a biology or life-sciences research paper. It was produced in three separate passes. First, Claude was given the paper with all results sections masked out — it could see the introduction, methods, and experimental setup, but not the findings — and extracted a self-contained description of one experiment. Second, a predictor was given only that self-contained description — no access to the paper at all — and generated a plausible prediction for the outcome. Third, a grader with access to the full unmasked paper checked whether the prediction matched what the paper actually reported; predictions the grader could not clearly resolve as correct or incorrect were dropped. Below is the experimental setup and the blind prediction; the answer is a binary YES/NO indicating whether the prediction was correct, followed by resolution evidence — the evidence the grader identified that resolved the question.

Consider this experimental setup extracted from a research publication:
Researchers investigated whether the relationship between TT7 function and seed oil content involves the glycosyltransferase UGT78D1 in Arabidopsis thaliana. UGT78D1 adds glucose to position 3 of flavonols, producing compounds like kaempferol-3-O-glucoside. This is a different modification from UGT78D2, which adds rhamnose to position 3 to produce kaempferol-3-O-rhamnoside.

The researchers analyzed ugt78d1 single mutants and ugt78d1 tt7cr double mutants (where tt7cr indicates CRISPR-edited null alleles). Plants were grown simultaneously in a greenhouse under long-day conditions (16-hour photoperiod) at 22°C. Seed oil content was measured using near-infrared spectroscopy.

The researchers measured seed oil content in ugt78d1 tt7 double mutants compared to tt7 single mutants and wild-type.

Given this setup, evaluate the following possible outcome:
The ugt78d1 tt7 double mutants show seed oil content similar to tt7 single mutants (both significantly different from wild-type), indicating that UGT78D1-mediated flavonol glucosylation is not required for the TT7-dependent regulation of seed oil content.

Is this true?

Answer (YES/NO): NO